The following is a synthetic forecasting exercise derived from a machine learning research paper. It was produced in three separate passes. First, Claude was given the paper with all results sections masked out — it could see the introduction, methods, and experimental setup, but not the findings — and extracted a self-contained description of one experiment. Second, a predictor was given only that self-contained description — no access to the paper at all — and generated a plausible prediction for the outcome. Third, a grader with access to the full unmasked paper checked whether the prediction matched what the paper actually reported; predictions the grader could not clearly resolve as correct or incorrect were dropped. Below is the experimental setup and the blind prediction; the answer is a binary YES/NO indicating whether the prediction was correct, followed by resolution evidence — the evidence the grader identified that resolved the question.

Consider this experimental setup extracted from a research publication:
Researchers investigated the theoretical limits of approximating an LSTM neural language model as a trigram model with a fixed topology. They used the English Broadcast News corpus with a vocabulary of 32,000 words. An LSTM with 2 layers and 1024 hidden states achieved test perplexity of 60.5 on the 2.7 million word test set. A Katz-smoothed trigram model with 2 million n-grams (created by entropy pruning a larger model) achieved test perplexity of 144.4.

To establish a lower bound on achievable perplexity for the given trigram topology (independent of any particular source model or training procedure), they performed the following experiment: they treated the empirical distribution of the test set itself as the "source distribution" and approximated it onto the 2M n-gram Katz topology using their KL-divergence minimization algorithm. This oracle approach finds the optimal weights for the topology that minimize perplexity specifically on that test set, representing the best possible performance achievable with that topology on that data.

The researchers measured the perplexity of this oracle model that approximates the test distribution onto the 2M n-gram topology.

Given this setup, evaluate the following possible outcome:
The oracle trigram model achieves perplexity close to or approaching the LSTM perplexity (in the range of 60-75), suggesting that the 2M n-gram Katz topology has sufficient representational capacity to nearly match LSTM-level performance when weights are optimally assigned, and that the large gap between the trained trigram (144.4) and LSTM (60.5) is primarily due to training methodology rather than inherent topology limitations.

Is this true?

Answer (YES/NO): NO